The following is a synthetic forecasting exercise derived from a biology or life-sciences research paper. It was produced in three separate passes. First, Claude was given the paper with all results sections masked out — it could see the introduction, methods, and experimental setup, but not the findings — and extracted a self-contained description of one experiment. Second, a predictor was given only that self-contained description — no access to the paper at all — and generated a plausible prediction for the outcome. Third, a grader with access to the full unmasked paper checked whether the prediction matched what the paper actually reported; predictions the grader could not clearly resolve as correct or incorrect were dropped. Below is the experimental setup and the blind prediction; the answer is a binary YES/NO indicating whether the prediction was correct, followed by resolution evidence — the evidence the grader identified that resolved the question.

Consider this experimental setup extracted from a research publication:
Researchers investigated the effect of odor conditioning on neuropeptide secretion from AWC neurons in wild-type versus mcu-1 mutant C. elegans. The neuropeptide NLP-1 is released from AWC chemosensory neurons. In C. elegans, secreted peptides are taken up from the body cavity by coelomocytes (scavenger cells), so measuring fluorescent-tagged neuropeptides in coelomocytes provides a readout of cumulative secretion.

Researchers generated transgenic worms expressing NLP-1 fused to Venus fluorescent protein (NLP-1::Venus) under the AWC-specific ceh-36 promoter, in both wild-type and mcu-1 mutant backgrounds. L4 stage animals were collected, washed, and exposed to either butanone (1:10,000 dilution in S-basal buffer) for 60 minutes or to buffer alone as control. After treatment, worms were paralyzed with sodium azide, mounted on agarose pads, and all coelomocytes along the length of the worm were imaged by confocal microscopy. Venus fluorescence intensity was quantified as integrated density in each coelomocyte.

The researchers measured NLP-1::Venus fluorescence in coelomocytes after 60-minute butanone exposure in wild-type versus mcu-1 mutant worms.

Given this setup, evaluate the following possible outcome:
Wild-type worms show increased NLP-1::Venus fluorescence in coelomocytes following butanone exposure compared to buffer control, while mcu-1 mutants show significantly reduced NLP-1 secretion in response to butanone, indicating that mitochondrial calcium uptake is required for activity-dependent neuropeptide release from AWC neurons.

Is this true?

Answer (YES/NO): YES